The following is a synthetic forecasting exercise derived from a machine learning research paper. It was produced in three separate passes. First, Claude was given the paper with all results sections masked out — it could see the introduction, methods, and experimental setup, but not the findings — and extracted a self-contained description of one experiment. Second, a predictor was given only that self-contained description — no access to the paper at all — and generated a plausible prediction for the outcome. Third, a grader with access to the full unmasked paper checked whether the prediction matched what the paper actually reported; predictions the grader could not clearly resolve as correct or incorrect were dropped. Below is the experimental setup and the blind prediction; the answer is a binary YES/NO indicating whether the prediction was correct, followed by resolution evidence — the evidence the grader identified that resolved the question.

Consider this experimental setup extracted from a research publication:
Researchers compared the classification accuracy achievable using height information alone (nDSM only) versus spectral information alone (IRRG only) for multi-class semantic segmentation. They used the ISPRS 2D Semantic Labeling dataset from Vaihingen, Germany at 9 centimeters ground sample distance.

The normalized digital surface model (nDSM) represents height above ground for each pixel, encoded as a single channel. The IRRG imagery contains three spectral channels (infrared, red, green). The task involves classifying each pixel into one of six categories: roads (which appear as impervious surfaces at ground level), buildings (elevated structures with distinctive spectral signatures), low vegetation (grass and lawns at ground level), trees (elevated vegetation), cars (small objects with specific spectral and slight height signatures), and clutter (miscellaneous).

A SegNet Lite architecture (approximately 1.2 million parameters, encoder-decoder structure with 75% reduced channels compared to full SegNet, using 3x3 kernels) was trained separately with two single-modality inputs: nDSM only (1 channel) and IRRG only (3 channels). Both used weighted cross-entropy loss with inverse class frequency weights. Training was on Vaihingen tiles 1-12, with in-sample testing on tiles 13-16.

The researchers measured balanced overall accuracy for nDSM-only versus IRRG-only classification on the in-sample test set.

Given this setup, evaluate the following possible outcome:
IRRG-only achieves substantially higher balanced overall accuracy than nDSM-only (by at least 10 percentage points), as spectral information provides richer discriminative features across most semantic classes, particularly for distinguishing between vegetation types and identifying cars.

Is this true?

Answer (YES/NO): YES